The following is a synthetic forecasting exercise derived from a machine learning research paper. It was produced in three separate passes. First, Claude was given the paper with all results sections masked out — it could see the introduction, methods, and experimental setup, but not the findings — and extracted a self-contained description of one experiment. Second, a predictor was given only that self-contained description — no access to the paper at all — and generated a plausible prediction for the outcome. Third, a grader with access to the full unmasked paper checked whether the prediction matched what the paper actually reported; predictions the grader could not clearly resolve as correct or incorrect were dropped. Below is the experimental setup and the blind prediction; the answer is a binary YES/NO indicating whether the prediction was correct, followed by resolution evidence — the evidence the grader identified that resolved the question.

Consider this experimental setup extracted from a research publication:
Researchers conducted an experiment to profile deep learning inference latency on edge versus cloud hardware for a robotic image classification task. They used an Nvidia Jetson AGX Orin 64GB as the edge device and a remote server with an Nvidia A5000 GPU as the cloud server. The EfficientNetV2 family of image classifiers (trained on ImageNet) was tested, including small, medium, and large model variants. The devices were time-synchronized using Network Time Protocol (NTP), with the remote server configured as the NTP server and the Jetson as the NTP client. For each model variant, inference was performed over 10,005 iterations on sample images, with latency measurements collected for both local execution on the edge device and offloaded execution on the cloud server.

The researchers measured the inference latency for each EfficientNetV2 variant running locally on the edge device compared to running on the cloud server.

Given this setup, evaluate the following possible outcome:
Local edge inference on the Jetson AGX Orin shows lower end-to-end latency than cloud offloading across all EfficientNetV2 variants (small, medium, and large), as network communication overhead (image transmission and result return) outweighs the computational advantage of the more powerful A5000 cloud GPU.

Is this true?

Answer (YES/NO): NO